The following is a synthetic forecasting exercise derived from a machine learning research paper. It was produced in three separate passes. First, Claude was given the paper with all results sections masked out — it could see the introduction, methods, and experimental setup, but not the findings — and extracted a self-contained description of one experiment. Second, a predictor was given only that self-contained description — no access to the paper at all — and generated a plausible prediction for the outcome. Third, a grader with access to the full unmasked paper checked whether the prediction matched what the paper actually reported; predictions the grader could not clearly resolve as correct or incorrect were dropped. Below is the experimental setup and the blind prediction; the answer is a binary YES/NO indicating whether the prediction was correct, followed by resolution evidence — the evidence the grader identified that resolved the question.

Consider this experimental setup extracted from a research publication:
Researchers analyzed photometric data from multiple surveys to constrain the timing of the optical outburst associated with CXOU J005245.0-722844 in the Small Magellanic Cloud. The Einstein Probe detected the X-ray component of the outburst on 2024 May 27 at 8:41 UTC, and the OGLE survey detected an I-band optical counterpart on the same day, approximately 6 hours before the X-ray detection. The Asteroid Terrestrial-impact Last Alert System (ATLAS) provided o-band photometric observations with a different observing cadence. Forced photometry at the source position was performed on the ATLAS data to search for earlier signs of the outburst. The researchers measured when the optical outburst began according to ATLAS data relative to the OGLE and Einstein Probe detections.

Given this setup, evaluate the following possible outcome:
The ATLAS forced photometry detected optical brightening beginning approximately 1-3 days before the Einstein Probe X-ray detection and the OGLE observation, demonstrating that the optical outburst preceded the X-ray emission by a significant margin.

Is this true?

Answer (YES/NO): YES